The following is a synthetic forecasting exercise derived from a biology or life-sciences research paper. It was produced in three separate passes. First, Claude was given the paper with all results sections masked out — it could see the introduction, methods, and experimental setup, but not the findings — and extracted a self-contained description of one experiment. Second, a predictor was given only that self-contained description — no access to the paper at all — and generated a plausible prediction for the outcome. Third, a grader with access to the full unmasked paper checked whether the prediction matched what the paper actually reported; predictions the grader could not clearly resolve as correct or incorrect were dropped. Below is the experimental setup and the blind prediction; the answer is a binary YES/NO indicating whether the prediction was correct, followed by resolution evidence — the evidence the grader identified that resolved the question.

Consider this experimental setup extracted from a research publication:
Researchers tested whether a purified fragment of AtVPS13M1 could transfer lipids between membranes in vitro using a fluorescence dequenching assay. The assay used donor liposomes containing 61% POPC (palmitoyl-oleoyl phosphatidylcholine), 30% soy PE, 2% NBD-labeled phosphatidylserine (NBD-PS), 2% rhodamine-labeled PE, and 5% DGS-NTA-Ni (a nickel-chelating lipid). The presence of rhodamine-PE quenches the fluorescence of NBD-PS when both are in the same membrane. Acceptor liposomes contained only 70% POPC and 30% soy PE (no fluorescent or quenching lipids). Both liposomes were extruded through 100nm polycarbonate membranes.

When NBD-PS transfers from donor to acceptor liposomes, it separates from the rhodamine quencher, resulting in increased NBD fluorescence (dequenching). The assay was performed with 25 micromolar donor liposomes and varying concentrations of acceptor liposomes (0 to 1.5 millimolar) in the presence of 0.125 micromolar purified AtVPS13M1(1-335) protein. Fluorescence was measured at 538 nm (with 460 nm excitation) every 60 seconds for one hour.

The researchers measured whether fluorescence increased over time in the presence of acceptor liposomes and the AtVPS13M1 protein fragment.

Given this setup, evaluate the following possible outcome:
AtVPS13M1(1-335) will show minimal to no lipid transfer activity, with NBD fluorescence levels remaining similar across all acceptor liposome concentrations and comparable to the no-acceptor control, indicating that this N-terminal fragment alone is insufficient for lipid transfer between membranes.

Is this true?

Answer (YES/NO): NO